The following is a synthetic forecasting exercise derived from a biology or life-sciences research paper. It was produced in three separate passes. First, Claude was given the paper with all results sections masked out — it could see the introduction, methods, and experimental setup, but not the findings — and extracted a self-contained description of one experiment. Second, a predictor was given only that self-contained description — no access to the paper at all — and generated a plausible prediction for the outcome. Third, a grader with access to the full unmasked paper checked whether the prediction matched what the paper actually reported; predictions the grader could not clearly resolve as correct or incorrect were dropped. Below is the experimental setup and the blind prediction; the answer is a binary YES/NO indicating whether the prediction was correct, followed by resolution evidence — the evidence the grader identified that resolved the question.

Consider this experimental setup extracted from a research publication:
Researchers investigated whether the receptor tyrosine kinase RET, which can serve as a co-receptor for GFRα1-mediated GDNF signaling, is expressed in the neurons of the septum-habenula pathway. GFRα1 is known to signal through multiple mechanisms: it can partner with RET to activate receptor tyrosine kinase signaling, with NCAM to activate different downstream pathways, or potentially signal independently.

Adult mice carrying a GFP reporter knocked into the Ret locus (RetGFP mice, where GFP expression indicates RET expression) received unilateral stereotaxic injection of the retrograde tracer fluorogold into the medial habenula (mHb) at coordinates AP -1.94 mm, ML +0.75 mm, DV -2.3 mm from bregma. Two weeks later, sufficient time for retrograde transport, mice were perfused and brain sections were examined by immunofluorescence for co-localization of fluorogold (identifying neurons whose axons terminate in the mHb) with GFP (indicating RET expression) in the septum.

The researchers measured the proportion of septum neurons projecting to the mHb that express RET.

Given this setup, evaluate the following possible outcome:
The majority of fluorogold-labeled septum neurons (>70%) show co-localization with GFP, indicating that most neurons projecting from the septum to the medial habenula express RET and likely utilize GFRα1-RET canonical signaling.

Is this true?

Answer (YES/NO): NO